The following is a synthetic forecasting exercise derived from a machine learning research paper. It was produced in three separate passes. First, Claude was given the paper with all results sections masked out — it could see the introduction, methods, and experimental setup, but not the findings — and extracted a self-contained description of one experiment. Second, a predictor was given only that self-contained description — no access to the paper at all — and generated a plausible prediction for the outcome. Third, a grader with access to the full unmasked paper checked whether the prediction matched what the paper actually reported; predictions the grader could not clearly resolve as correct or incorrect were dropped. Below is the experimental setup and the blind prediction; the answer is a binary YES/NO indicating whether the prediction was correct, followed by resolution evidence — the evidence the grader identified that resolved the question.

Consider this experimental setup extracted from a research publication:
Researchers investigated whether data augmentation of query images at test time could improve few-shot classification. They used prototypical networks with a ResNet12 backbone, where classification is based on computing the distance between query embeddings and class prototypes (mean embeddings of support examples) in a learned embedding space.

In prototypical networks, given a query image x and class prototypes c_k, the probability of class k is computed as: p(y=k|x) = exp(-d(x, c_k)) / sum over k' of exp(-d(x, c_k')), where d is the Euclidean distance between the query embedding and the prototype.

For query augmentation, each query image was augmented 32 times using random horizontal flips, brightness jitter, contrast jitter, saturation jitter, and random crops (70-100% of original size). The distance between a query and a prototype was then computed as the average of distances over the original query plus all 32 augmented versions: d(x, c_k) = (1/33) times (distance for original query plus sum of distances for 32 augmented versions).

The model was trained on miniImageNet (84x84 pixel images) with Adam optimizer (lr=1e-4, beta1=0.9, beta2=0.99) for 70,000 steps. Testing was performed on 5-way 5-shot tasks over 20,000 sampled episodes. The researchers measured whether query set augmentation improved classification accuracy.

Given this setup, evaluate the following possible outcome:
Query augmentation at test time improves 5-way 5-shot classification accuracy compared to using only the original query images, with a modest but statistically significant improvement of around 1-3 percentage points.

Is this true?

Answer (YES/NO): YES